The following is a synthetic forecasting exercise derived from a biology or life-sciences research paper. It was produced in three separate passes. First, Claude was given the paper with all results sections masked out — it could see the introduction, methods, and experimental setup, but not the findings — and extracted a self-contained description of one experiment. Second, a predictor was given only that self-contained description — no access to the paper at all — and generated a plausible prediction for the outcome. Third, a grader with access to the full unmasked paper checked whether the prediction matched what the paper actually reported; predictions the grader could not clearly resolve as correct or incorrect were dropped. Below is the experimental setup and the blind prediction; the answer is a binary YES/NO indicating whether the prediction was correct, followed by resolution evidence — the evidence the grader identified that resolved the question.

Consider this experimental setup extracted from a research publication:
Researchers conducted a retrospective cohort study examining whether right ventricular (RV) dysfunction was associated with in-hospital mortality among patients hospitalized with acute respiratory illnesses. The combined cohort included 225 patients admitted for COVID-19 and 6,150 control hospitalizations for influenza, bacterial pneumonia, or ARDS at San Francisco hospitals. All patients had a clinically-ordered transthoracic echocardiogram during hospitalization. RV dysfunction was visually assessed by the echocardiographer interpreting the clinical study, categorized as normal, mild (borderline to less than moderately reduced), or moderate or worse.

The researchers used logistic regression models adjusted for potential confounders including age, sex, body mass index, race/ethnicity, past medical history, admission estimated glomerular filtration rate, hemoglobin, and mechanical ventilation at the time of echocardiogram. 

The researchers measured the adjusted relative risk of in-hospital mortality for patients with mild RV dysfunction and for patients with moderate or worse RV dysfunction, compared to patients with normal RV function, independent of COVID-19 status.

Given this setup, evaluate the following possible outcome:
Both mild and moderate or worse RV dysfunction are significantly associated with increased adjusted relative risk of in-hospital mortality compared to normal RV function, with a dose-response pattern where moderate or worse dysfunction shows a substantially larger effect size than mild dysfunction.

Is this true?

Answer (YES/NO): YES